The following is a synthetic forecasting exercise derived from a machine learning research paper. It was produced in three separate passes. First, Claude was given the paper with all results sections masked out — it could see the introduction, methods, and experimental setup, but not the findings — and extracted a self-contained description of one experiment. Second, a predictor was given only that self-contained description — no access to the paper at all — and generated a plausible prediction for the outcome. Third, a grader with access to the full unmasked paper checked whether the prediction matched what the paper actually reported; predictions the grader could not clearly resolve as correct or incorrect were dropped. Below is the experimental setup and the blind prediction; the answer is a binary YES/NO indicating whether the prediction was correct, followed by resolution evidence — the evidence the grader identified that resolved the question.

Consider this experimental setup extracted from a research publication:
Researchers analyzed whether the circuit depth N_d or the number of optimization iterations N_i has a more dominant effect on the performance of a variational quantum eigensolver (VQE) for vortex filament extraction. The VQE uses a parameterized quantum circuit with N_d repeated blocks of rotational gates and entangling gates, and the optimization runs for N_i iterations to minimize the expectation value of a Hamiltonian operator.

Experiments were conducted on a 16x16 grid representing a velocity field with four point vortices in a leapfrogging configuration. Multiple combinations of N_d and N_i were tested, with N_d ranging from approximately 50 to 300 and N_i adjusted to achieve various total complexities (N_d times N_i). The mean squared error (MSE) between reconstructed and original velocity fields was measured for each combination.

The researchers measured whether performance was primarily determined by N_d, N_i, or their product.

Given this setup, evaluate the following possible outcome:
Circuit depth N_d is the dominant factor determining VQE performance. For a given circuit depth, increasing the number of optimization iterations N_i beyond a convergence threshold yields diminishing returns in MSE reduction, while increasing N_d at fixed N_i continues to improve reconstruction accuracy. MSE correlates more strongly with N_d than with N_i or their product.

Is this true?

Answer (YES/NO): NO